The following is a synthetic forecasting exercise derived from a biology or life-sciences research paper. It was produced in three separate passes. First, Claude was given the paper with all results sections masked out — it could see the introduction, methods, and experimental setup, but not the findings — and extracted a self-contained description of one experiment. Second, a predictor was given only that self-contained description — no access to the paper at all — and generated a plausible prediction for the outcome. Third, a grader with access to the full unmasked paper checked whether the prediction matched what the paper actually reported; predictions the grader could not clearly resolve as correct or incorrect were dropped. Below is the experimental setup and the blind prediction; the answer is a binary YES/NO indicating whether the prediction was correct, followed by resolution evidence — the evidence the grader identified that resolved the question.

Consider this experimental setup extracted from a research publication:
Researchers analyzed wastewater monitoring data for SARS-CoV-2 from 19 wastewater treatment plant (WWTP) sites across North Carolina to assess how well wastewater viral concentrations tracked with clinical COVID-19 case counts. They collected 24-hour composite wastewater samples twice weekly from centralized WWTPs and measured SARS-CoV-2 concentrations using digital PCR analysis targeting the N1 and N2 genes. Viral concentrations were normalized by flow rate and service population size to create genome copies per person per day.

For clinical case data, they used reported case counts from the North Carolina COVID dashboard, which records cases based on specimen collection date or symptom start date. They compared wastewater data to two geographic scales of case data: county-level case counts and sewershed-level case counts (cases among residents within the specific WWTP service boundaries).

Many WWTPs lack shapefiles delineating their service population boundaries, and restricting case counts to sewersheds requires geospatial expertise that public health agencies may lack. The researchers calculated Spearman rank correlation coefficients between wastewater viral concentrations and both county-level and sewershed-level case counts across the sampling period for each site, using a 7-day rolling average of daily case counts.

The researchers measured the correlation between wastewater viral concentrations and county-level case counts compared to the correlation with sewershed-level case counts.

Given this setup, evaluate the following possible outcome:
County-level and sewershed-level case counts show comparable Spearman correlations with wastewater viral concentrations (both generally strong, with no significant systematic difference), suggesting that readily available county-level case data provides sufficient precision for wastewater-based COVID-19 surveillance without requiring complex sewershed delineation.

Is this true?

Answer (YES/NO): YES